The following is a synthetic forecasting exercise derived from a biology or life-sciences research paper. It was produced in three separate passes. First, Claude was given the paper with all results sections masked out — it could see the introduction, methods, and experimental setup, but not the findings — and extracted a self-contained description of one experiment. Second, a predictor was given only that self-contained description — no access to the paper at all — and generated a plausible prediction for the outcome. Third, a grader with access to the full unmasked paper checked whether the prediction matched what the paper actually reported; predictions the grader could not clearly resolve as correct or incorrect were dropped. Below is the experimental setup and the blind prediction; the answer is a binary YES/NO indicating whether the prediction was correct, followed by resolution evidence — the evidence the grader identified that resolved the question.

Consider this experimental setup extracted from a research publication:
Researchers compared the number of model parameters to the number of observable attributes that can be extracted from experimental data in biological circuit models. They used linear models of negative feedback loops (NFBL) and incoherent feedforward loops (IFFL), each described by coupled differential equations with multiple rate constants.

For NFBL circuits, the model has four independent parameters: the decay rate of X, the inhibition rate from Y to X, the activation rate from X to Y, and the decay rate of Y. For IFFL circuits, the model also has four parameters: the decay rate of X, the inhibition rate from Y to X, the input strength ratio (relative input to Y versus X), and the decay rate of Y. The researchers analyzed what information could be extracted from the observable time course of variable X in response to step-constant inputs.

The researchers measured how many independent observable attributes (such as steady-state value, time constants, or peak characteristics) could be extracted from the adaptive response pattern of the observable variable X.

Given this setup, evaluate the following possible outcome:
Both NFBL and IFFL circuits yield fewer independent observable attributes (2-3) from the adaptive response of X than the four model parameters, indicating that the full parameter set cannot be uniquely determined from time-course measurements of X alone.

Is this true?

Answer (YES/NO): YES